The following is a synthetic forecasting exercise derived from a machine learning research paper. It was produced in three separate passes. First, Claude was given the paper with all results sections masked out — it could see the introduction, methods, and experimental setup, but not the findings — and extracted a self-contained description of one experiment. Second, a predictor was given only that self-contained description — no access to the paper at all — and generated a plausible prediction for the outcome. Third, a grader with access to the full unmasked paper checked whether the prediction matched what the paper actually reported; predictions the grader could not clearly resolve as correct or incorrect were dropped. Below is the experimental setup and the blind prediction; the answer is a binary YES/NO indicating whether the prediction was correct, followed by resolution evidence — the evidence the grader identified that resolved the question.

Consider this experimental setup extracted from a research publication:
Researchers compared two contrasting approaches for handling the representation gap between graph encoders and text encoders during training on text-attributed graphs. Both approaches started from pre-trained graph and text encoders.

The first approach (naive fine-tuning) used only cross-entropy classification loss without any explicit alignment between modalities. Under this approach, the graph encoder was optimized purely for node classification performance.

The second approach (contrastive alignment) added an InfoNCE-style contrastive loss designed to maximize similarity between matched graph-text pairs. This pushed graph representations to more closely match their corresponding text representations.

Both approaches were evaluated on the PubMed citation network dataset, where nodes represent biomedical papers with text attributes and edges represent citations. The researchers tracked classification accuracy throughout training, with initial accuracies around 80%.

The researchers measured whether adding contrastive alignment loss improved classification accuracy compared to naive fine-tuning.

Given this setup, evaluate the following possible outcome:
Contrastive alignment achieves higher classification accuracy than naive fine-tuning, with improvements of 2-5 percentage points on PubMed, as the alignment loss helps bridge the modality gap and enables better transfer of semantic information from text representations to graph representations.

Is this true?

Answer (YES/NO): NO